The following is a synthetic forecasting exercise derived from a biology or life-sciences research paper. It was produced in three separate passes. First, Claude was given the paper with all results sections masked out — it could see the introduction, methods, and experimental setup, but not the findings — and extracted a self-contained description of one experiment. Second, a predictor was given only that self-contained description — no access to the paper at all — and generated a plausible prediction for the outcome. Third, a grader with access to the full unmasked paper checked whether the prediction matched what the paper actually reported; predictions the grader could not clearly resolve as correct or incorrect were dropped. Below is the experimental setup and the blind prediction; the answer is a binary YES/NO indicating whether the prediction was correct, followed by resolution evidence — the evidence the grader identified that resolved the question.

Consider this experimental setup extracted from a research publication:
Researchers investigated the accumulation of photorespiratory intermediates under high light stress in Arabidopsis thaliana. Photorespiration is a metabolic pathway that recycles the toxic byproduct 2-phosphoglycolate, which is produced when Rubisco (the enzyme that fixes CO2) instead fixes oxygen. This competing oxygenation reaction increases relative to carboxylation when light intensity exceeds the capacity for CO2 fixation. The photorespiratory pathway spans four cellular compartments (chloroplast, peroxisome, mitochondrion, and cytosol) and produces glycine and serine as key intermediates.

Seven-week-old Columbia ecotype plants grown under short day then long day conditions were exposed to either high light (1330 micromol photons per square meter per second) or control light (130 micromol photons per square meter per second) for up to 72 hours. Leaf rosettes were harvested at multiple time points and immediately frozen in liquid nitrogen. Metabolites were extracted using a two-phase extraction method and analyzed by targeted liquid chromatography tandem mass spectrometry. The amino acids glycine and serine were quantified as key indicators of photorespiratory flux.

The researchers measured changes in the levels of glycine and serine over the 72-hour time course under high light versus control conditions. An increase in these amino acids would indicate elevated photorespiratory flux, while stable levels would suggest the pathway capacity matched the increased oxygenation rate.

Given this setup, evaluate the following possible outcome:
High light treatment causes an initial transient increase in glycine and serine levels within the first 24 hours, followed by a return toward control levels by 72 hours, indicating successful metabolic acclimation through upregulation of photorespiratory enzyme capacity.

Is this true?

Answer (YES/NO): NO